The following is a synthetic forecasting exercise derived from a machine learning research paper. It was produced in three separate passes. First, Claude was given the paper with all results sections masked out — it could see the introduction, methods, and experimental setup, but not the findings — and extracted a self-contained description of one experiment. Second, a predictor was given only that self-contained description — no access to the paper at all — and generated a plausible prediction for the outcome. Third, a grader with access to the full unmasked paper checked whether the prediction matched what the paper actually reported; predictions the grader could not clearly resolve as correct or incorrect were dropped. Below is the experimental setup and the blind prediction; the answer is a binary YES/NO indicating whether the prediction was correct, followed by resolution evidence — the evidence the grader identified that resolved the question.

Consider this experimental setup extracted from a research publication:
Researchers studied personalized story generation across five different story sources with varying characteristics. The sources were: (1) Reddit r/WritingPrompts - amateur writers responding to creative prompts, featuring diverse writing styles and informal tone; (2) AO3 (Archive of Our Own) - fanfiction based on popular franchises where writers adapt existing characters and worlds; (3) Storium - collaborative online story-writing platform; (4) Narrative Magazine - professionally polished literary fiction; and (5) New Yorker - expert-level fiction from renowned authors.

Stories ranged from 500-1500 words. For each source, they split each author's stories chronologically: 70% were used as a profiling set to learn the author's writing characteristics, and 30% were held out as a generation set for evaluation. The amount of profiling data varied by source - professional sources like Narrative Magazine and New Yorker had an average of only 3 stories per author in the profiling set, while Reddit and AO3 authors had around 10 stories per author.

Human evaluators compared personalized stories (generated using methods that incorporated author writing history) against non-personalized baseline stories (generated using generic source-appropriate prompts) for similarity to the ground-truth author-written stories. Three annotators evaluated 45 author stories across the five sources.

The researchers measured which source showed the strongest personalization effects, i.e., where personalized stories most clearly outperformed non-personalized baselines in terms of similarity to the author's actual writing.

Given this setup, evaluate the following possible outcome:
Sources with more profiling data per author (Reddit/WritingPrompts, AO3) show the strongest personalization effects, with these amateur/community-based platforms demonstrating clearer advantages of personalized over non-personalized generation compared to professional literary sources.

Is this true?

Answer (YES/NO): NO